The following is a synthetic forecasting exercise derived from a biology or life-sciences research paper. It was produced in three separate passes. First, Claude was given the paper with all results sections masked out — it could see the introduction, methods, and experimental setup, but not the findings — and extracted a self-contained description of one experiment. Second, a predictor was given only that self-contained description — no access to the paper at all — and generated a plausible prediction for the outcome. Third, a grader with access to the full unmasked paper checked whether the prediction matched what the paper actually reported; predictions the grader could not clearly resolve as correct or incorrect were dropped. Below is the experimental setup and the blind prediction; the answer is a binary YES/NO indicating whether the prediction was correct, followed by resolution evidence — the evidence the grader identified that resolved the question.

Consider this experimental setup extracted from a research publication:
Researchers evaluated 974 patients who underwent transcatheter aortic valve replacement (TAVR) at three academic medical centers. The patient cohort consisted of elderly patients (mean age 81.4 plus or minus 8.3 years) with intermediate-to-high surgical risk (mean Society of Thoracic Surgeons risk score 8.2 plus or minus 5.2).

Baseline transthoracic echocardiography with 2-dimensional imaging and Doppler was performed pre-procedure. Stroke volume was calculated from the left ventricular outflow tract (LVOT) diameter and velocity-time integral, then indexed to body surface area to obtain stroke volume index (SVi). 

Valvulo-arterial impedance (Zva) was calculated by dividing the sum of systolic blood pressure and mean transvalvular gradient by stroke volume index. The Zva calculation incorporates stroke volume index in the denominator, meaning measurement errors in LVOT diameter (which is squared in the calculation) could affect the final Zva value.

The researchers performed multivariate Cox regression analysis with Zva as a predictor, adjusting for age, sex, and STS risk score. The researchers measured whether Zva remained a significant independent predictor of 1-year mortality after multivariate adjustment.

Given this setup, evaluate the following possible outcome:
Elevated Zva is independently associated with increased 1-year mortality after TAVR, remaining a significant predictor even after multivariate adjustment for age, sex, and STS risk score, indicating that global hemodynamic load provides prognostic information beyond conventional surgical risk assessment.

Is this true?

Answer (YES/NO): NO